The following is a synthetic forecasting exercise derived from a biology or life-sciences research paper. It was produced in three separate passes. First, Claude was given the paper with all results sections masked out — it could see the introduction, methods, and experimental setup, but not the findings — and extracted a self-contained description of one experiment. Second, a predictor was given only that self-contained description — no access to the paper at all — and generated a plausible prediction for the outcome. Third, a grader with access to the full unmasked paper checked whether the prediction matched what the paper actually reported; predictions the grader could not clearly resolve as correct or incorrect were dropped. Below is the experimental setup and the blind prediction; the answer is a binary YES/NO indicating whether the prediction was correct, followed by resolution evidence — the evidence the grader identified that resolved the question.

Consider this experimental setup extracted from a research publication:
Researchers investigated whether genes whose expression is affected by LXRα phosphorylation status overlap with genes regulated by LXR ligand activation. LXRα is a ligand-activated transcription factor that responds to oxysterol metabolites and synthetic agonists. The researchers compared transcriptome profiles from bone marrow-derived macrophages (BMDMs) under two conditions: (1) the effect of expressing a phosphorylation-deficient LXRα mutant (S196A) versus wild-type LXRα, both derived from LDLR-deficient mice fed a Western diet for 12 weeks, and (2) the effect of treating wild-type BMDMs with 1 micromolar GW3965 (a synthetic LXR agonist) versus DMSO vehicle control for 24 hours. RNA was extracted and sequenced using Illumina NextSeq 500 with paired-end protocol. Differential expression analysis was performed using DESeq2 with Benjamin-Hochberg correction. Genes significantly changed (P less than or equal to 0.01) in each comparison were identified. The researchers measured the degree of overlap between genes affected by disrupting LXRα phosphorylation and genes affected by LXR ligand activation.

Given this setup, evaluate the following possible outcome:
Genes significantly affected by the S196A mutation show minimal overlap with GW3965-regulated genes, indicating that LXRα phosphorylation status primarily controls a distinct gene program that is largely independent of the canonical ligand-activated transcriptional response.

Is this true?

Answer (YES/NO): YES